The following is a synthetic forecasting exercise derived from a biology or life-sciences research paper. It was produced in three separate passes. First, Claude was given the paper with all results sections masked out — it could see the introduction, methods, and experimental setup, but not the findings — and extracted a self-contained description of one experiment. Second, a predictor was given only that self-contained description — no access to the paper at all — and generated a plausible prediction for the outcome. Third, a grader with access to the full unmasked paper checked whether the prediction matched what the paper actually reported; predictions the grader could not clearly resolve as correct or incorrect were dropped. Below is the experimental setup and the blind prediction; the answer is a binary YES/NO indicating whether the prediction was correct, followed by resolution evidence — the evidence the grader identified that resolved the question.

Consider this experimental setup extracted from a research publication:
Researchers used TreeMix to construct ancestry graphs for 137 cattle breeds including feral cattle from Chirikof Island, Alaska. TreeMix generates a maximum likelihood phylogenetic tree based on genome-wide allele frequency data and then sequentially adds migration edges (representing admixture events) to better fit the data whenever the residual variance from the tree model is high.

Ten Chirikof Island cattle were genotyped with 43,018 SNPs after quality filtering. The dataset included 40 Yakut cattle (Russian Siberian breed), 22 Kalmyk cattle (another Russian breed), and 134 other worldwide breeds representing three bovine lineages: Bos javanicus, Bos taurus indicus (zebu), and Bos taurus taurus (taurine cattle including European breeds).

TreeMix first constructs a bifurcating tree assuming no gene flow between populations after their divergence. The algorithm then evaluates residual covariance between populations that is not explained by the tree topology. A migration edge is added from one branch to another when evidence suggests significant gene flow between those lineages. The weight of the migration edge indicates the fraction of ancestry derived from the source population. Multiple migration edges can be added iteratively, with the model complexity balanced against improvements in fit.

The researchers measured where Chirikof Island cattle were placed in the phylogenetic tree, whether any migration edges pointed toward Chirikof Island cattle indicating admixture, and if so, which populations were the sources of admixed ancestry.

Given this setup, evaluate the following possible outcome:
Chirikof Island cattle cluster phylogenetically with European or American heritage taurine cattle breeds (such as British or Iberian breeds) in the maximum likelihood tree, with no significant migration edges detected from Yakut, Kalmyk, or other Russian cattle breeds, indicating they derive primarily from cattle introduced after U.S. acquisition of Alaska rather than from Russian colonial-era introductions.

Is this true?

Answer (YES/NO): NO